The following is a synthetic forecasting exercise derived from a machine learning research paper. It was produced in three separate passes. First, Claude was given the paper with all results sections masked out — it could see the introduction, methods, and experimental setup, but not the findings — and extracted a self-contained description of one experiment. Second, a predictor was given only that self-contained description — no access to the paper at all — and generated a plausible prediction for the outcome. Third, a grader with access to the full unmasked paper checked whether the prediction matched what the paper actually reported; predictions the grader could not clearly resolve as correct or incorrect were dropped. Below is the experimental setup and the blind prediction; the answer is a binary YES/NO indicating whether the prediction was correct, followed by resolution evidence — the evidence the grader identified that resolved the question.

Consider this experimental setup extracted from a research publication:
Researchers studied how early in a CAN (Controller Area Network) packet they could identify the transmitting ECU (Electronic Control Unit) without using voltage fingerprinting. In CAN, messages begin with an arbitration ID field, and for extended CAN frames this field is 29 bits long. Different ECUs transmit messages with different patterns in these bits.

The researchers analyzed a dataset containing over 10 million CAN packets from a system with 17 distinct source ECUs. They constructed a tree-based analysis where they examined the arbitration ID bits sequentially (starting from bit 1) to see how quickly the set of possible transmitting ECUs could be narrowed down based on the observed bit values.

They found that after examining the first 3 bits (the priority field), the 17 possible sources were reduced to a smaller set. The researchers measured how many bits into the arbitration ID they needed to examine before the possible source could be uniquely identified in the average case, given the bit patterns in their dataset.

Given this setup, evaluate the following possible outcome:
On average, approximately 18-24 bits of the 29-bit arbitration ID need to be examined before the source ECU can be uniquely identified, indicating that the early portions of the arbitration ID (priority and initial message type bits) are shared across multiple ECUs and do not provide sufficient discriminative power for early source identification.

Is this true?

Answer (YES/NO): NO